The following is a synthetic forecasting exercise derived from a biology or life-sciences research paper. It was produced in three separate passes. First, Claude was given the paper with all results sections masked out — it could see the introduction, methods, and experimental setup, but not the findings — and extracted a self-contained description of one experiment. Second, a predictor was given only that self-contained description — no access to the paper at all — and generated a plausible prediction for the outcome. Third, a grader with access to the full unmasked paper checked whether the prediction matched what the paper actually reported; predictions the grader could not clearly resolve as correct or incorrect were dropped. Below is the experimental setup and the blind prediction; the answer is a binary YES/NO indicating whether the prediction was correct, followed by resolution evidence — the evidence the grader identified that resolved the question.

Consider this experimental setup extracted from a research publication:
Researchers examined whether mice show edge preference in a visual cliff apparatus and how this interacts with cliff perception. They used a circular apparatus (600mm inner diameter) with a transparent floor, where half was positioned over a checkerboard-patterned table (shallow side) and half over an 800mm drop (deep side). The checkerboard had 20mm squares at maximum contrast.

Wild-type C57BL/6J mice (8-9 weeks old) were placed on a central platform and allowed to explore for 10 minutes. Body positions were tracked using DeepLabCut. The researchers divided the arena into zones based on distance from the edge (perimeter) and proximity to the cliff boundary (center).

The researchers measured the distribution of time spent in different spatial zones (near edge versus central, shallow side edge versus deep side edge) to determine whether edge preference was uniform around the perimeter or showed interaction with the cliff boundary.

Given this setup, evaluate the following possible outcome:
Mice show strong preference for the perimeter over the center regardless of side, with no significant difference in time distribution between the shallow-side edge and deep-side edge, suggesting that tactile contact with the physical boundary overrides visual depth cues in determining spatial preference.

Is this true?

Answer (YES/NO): NO